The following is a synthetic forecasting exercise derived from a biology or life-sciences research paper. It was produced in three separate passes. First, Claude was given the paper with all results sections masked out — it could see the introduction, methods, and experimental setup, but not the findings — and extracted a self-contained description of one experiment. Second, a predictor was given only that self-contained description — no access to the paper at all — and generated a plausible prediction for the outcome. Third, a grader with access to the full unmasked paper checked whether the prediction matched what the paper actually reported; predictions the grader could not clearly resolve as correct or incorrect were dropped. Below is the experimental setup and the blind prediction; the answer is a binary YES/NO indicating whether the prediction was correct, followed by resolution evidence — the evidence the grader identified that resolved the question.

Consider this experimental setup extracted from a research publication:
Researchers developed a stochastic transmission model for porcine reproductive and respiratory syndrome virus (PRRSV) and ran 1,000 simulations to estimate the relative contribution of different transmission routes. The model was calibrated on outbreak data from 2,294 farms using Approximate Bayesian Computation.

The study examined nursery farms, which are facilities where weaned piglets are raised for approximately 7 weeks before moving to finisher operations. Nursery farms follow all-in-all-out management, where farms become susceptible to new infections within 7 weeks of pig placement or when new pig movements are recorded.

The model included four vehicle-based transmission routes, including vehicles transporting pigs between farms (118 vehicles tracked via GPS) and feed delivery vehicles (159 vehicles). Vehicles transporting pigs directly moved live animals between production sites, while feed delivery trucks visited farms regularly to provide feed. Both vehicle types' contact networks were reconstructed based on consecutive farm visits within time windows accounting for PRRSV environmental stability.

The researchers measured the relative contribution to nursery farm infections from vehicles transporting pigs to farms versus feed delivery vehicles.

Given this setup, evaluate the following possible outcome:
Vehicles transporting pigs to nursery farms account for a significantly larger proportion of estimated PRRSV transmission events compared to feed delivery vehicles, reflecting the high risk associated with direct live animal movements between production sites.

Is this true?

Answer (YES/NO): YES